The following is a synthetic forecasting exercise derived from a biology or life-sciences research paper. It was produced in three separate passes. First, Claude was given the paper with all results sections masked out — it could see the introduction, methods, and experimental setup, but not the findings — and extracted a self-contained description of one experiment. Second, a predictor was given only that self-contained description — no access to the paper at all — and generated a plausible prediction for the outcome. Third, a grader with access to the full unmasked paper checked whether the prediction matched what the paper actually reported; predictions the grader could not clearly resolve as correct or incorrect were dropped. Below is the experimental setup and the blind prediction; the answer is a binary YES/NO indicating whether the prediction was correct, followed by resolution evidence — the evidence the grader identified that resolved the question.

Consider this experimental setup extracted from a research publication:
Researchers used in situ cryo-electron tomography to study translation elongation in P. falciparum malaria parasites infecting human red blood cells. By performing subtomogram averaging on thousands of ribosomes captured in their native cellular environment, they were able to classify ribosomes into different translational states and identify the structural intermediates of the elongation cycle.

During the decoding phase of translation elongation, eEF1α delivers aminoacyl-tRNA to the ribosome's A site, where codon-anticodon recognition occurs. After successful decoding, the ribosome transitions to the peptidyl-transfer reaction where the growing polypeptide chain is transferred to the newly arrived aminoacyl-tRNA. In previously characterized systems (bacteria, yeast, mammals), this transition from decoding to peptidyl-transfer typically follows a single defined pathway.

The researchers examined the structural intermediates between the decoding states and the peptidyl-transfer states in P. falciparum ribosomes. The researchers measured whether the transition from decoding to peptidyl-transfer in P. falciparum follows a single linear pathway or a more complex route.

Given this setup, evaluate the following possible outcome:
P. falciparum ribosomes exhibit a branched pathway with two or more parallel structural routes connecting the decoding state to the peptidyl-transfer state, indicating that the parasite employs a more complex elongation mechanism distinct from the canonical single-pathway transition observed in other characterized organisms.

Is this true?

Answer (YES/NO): YES